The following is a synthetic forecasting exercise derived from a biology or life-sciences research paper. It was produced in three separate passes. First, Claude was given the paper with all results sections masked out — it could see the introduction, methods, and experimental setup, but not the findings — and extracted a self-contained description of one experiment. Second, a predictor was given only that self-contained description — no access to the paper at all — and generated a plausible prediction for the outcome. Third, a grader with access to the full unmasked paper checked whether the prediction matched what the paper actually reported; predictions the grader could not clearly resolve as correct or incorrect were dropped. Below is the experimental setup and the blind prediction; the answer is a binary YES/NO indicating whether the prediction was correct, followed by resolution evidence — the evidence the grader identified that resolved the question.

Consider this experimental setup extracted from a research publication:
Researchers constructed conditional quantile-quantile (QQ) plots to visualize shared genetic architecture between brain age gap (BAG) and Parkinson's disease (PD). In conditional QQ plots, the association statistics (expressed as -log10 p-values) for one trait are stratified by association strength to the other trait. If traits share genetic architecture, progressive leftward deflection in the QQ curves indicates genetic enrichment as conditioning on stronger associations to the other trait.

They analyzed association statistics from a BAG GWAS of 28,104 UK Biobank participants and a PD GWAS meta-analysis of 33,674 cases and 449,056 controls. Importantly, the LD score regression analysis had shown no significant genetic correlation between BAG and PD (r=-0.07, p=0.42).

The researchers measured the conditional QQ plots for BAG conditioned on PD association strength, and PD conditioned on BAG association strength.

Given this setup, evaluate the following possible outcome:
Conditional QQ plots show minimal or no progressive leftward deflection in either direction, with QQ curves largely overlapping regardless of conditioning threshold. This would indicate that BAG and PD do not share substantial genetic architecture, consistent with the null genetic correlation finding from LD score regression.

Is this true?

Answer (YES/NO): NO